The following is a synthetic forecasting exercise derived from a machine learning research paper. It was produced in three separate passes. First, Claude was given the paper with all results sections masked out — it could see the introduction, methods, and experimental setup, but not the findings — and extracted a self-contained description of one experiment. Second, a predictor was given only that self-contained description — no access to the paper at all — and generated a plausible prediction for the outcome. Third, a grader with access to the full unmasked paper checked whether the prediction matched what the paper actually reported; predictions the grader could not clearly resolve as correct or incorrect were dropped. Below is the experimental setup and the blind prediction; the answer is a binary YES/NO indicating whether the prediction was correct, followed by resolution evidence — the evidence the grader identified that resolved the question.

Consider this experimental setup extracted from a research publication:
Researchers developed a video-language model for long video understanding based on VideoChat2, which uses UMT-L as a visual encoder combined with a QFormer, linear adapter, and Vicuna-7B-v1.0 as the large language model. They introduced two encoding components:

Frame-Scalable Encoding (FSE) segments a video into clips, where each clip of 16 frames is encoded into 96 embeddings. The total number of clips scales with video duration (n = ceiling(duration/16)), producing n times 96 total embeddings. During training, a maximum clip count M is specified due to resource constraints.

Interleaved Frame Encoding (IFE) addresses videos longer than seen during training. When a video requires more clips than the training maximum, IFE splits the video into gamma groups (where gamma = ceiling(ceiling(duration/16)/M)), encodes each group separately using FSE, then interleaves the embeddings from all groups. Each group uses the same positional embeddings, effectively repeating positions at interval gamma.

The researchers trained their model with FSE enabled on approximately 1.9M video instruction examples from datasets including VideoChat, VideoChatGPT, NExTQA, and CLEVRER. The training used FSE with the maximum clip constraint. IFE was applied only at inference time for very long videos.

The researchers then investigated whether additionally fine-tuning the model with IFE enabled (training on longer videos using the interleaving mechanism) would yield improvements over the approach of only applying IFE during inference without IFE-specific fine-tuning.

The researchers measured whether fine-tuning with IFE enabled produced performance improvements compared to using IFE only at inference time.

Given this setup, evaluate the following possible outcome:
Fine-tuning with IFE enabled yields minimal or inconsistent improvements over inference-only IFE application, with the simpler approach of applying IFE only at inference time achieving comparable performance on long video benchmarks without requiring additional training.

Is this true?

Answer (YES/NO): YES